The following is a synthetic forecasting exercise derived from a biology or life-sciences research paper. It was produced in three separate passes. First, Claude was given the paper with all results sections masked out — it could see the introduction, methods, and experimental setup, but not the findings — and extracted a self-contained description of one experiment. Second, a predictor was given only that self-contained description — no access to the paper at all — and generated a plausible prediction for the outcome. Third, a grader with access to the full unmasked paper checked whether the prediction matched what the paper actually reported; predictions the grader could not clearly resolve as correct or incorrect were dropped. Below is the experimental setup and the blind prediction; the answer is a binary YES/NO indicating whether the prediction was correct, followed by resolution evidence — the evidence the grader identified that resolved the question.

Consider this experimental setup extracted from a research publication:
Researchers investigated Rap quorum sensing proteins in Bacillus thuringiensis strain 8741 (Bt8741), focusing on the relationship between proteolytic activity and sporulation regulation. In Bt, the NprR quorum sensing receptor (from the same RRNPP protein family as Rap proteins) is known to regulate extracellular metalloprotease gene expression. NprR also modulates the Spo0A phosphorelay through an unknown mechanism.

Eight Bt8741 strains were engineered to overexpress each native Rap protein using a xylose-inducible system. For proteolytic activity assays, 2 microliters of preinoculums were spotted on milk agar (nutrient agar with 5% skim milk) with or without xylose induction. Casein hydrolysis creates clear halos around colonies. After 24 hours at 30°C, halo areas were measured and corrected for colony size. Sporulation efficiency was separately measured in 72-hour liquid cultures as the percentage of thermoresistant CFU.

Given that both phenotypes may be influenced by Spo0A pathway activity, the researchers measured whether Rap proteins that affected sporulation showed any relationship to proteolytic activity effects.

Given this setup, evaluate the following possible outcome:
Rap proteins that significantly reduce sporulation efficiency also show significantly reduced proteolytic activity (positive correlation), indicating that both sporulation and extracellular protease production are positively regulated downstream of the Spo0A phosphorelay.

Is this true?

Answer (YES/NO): NO